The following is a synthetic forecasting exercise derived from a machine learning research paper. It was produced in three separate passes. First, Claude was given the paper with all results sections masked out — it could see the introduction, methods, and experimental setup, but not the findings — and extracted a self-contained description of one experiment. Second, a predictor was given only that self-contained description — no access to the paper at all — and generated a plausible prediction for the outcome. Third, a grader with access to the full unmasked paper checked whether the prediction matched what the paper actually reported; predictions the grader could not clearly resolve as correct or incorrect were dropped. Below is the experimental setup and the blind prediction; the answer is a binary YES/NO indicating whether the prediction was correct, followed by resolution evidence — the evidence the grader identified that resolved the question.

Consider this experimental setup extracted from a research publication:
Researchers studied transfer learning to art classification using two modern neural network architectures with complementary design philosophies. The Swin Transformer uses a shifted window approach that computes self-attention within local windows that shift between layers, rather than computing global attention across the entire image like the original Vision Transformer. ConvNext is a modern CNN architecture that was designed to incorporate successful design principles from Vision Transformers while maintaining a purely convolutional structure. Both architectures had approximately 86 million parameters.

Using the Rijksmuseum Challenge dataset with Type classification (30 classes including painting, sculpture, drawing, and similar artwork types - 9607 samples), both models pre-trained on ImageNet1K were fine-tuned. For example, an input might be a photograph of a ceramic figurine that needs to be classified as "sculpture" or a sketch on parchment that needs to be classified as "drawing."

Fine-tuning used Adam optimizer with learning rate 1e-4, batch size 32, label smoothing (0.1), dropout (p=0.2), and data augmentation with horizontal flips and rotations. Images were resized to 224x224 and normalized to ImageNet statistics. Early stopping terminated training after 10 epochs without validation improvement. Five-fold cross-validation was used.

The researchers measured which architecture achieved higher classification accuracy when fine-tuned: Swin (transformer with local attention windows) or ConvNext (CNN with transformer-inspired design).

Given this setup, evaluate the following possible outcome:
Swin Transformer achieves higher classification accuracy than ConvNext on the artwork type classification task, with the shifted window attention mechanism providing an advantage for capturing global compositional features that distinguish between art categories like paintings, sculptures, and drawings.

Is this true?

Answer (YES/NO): YES